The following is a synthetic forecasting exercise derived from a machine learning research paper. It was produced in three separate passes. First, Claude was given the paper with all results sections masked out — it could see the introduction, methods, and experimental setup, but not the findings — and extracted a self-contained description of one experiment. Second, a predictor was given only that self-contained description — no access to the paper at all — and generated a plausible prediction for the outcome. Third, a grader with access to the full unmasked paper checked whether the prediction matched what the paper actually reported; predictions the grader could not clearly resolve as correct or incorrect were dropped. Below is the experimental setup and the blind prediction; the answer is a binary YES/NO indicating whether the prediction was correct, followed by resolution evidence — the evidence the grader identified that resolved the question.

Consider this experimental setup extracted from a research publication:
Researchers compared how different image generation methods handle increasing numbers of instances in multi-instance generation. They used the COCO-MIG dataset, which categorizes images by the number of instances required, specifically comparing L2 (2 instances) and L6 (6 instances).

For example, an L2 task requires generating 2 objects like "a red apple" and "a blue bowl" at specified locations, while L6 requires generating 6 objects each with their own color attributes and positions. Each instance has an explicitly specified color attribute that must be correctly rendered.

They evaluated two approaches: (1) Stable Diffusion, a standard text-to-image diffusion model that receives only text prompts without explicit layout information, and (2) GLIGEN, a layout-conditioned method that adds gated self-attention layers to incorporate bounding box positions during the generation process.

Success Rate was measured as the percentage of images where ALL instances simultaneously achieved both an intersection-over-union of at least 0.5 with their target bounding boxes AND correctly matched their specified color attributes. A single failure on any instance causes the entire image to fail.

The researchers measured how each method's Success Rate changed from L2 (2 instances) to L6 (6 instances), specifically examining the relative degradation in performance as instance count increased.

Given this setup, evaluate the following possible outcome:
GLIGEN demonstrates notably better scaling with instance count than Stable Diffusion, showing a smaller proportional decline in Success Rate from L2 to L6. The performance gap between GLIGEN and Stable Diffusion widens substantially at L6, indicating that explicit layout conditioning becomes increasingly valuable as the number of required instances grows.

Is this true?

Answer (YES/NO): NO